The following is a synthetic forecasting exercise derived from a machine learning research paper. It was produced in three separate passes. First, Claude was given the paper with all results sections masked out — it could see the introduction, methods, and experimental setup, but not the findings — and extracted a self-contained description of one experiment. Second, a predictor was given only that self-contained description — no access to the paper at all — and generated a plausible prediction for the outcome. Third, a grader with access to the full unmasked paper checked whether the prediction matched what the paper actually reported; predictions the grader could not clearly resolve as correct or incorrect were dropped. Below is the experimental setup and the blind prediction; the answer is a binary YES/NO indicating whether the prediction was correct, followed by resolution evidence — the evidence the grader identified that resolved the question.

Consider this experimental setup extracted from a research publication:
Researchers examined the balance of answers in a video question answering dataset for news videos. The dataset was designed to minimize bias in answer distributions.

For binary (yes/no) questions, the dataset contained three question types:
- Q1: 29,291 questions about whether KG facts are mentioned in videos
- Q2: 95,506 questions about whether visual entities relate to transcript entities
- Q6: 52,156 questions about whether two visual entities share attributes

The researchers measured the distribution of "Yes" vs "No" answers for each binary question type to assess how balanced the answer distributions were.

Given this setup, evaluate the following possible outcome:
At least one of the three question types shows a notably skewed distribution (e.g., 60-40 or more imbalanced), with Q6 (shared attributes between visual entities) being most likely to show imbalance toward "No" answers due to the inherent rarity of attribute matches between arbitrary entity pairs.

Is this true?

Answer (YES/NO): NO